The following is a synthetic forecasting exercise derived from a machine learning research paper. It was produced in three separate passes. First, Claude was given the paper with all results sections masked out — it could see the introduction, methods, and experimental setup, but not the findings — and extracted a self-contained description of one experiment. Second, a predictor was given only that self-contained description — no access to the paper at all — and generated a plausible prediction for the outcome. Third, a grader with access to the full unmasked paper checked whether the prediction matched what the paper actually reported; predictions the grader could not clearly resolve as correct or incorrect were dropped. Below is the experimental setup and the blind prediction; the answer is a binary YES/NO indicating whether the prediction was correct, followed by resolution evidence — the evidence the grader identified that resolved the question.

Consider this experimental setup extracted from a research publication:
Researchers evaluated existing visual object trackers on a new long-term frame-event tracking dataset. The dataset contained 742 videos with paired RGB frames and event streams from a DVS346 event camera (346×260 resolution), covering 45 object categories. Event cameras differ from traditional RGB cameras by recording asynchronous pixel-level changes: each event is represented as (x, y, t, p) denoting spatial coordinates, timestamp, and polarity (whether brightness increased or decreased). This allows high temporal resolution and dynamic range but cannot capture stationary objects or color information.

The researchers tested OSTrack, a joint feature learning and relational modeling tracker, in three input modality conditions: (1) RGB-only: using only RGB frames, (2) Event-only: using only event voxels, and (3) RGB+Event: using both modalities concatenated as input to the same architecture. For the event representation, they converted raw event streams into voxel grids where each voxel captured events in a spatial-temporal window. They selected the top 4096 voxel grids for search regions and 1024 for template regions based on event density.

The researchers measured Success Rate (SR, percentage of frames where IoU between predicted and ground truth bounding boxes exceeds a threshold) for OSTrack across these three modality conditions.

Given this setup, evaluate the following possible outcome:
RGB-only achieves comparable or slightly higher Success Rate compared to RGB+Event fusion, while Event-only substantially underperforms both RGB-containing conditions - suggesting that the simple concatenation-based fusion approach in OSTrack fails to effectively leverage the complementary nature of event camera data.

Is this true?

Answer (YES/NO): NO